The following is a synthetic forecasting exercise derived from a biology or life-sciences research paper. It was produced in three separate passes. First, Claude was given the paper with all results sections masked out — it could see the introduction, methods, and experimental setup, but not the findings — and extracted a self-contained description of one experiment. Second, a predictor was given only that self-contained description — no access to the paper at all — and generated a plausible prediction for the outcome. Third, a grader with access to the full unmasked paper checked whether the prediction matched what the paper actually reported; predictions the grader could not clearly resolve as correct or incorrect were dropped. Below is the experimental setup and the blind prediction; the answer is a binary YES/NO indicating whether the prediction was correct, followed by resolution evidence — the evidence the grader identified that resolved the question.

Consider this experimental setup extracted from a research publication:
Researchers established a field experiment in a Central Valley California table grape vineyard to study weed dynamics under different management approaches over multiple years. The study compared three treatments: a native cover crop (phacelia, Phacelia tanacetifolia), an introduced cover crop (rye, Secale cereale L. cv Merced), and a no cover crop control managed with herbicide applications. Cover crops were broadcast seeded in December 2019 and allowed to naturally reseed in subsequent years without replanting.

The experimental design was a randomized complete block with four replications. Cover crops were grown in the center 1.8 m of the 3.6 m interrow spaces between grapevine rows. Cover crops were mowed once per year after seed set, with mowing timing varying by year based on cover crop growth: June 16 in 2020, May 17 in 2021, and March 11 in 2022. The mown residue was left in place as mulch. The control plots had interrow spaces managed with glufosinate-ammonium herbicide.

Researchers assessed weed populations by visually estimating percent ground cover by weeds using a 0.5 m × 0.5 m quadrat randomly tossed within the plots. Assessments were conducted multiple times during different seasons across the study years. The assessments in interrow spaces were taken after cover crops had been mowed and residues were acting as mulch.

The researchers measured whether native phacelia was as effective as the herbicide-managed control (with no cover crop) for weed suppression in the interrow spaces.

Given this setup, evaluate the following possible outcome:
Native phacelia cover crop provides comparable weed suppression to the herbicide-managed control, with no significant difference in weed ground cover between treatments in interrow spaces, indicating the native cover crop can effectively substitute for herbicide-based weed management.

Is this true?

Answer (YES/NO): NO